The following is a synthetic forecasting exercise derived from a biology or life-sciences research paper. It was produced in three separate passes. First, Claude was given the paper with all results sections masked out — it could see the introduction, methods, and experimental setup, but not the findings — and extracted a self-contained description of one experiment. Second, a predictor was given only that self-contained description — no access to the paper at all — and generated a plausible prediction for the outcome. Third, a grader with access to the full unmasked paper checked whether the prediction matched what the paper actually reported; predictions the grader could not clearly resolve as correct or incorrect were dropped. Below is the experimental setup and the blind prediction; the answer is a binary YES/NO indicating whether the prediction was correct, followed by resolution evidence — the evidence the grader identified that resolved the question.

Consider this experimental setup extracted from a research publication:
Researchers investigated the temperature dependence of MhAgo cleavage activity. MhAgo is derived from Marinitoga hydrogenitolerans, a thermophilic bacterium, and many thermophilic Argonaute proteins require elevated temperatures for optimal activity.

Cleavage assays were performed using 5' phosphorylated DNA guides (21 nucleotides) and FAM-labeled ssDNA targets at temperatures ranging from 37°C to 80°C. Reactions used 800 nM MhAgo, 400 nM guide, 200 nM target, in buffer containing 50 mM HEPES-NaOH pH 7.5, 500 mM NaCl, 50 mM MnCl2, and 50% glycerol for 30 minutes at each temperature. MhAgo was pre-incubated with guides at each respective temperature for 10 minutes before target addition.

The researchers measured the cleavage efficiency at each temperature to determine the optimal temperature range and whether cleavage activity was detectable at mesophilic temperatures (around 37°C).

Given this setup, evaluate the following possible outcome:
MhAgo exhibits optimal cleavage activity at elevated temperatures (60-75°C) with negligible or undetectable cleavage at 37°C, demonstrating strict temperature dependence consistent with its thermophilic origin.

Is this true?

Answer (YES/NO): NO